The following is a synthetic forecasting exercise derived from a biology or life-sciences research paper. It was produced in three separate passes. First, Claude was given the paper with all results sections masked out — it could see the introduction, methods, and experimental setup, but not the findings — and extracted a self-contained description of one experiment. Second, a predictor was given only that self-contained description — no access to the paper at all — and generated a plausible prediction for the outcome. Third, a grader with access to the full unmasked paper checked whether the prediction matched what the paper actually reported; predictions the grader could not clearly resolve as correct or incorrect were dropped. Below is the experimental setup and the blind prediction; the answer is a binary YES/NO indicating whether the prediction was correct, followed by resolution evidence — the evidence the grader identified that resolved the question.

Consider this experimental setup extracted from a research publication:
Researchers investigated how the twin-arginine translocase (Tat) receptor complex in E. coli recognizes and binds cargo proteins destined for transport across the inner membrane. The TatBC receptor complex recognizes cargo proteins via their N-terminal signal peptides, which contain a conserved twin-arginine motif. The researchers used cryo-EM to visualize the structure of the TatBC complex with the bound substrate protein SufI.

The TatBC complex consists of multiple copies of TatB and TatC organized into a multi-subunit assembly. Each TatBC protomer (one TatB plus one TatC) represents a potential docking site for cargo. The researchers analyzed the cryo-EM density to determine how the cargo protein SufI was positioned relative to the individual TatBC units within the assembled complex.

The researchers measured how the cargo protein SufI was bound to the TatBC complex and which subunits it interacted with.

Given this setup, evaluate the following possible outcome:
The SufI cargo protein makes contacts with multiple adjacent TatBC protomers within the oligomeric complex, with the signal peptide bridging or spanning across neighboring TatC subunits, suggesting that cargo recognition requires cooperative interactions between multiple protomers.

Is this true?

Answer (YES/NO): NO